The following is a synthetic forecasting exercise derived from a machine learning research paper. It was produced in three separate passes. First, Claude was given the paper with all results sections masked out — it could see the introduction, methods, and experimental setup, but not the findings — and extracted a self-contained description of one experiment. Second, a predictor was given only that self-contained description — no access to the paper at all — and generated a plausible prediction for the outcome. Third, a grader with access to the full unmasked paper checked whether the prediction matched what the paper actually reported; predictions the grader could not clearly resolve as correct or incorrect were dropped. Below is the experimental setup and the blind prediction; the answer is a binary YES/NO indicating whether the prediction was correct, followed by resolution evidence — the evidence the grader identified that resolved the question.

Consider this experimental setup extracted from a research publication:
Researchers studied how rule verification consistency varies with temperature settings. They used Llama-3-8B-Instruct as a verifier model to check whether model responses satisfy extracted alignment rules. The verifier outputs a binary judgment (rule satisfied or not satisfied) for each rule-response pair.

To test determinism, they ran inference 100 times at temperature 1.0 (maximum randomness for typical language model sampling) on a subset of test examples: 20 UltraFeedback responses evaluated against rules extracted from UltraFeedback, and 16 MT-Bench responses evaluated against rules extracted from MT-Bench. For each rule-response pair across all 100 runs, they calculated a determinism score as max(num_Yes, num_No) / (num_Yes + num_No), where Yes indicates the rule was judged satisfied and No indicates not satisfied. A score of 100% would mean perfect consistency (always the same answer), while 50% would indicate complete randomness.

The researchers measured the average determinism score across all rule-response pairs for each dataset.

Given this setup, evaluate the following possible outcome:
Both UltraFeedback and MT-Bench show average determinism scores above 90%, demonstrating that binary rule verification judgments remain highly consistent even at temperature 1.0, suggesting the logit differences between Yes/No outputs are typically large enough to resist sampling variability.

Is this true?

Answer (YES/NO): NO